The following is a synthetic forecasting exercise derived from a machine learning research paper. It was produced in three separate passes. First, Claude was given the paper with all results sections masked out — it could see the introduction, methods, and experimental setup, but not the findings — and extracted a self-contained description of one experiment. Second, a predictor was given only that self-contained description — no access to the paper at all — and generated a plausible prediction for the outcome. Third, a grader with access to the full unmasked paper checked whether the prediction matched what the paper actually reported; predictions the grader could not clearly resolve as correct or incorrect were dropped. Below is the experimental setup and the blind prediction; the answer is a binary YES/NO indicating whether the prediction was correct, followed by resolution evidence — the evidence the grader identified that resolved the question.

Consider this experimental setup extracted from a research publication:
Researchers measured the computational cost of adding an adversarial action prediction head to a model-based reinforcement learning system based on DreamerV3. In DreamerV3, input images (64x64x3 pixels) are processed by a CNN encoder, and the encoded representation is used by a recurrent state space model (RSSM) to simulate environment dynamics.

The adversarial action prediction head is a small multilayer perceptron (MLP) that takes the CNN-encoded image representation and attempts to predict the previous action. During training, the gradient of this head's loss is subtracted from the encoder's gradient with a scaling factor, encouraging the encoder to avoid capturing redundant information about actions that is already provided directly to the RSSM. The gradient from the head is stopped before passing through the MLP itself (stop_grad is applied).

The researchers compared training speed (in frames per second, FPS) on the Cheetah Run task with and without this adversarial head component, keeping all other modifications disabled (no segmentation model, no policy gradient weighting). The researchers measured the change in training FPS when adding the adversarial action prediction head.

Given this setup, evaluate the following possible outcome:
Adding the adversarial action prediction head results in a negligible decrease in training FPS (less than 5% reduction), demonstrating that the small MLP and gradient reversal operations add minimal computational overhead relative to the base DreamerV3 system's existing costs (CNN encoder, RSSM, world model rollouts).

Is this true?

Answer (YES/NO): NO